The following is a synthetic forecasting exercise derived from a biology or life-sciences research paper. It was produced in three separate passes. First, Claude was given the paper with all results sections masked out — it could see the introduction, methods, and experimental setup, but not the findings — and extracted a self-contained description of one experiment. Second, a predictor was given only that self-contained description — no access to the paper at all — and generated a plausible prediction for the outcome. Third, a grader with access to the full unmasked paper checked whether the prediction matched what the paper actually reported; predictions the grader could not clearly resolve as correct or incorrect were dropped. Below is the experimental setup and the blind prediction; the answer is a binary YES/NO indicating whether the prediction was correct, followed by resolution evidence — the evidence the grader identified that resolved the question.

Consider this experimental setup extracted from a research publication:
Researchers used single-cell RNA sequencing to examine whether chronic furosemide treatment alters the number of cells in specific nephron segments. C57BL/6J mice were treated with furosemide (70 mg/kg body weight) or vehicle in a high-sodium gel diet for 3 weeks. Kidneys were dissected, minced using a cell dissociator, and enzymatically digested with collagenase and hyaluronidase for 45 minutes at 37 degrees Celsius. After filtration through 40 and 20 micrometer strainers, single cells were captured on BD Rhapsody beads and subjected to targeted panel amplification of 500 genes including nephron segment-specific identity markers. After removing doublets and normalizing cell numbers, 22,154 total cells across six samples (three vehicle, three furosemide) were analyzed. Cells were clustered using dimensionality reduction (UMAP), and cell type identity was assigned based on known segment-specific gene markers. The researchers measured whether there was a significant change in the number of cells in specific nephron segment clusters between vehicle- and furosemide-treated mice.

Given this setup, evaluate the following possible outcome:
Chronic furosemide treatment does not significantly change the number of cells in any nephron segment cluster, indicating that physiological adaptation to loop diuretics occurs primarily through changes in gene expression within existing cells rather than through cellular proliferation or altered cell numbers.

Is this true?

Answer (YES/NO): NO